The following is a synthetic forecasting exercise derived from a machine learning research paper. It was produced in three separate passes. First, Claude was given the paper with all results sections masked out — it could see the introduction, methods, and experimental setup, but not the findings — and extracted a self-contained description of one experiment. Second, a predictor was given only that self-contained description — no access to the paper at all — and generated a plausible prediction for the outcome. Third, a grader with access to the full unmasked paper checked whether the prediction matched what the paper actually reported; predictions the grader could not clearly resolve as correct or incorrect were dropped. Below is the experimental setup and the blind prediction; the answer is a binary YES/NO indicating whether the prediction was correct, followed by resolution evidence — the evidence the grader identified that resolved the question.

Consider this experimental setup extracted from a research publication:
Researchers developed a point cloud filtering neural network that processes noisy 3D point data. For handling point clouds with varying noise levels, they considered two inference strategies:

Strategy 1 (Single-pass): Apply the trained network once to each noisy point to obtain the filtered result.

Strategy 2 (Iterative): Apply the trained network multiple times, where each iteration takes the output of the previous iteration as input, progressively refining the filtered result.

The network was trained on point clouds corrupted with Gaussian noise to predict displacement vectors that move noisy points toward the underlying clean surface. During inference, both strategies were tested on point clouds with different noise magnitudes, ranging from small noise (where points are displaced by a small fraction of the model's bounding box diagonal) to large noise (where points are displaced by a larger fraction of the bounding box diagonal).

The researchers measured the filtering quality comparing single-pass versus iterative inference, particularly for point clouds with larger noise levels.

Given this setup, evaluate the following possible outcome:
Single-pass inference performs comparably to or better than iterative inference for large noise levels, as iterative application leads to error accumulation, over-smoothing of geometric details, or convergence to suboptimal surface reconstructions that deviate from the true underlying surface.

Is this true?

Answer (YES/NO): NO